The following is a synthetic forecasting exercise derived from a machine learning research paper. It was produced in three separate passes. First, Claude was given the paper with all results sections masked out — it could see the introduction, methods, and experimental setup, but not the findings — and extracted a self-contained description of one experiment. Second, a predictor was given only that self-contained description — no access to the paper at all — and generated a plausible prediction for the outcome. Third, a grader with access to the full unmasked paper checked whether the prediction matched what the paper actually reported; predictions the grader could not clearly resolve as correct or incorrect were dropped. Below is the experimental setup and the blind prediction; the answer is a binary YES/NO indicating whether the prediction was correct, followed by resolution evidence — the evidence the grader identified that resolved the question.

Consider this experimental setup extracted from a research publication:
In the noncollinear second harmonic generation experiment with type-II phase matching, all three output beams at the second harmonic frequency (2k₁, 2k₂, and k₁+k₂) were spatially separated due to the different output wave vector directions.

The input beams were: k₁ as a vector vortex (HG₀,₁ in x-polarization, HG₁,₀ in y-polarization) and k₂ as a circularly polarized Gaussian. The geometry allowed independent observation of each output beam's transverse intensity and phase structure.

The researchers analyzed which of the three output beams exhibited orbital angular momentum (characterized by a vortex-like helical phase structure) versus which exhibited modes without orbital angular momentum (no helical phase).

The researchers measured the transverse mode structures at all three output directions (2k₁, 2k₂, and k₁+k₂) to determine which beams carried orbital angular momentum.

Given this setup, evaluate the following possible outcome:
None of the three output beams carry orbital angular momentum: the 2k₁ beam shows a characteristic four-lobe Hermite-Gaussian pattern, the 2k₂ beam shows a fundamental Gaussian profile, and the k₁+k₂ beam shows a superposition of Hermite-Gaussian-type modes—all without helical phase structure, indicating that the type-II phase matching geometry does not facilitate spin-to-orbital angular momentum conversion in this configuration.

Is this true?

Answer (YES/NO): NO